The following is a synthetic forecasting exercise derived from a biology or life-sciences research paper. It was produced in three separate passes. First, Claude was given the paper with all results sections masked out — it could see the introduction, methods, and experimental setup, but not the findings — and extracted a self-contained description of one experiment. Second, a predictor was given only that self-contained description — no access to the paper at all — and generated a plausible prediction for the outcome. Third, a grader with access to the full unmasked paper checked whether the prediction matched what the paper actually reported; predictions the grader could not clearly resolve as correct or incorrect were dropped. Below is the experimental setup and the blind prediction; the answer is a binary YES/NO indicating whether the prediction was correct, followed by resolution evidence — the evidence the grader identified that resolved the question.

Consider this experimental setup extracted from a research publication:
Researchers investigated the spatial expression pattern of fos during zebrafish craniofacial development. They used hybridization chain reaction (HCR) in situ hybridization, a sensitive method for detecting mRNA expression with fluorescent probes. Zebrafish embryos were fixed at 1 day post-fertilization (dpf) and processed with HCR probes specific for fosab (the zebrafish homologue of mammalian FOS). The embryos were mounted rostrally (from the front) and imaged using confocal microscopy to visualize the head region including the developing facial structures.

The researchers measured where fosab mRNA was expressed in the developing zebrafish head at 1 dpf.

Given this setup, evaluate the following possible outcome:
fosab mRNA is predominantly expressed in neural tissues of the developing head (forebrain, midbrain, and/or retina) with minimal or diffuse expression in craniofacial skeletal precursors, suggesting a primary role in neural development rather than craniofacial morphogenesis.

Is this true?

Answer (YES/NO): NO